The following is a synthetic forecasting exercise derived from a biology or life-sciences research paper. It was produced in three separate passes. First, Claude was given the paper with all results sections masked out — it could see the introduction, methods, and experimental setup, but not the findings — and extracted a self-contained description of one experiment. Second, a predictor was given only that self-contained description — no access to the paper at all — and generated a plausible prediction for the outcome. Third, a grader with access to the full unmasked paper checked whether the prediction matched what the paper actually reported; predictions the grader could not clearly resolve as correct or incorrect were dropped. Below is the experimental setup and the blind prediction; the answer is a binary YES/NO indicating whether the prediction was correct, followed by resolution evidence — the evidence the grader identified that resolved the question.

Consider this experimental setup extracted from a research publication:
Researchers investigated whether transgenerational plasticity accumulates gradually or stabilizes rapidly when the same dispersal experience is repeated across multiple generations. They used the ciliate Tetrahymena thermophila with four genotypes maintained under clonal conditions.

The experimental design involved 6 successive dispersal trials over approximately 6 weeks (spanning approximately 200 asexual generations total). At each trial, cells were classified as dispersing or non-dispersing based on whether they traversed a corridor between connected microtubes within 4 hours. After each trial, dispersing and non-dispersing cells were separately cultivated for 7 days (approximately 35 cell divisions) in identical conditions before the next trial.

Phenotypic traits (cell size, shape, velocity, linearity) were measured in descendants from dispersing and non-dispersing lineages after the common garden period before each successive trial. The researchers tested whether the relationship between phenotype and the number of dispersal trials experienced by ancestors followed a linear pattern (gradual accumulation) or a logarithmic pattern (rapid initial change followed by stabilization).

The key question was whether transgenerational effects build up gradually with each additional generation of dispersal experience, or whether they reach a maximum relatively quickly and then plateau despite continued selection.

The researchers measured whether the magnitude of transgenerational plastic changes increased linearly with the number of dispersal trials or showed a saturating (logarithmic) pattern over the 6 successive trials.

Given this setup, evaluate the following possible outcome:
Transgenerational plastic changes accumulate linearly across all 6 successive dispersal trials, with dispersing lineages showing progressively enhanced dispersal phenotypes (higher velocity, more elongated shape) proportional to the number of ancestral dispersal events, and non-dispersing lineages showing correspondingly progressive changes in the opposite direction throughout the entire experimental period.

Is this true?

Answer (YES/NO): NO